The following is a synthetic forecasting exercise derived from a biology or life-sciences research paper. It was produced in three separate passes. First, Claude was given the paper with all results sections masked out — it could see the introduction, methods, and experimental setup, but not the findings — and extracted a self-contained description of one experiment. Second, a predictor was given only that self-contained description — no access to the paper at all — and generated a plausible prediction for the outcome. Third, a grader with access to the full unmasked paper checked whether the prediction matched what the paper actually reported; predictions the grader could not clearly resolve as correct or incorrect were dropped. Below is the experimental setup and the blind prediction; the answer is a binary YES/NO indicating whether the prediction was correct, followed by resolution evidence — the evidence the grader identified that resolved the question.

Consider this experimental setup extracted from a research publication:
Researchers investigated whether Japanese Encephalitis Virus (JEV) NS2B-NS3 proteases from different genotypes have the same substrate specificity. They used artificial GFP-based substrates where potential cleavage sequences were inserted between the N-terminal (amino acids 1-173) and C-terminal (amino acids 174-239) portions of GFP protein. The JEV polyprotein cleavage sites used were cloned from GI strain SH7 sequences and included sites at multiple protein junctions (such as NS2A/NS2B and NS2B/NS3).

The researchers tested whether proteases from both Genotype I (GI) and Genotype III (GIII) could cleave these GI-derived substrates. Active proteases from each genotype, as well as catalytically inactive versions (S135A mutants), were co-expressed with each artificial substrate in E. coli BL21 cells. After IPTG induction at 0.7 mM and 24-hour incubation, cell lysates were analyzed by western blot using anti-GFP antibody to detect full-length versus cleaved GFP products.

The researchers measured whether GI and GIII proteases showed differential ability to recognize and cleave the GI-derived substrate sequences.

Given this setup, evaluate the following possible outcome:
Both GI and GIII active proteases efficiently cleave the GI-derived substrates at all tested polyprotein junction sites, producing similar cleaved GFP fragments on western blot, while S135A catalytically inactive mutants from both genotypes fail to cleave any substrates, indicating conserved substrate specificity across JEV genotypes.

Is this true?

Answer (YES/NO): NO